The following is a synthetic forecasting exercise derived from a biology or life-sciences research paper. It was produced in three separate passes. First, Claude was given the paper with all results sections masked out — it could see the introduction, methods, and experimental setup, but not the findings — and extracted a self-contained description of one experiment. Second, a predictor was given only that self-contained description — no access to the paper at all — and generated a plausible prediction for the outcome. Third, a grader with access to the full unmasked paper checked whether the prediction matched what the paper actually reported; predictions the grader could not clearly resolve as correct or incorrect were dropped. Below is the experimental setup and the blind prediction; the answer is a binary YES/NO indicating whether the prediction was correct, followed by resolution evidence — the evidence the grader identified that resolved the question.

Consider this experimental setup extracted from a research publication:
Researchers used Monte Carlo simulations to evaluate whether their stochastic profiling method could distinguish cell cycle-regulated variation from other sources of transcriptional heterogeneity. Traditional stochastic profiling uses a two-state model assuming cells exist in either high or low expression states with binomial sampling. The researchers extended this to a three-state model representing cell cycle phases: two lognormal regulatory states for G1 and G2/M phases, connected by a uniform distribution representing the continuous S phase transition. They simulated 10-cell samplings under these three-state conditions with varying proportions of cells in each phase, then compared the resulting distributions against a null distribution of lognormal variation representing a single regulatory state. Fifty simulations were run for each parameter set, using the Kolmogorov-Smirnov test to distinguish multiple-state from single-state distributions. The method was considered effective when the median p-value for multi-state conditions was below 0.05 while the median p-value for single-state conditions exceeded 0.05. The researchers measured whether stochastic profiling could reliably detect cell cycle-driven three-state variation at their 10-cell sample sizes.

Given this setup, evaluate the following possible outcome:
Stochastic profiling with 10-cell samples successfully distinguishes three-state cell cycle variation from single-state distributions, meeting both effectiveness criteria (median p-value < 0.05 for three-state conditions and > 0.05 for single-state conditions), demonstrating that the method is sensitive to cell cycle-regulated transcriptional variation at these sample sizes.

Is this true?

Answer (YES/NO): NO